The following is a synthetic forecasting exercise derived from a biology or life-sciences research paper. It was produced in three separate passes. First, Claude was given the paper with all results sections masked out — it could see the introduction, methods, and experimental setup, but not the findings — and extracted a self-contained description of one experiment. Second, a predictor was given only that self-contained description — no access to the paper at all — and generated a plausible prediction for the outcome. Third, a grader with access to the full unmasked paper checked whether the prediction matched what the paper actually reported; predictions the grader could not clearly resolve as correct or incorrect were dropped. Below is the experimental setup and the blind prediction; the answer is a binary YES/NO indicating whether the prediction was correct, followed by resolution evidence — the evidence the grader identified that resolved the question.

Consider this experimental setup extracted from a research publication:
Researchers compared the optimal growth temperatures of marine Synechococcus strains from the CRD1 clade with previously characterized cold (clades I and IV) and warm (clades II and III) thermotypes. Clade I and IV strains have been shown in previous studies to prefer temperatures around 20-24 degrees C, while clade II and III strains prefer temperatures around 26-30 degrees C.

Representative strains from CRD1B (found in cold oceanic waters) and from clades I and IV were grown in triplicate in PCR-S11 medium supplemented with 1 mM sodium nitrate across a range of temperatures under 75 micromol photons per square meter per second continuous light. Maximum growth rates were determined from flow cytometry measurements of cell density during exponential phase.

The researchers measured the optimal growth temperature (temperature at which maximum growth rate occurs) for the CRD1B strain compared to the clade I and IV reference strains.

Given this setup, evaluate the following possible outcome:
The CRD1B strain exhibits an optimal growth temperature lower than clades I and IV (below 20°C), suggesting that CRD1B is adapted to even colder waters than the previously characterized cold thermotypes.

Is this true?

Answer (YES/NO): NO